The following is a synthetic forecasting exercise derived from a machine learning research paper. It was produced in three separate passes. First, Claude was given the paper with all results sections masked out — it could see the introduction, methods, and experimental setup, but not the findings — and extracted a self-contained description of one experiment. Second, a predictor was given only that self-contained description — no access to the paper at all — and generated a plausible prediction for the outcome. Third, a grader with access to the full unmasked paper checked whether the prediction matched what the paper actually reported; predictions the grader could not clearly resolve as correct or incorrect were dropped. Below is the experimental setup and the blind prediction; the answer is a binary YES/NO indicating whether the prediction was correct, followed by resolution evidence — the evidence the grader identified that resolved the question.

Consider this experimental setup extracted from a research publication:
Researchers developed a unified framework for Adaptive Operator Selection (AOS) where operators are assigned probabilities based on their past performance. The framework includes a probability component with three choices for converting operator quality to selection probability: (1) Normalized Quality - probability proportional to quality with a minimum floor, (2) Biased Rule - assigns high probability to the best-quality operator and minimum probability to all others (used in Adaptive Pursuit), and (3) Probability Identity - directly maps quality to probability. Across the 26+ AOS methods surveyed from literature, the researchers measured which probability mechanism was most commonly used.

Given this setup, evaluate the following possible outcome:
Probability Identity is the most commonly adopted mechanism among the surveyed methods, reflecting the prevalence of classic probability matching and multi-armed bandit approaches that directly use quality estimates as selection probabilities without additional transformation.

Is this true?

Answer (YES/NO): NO